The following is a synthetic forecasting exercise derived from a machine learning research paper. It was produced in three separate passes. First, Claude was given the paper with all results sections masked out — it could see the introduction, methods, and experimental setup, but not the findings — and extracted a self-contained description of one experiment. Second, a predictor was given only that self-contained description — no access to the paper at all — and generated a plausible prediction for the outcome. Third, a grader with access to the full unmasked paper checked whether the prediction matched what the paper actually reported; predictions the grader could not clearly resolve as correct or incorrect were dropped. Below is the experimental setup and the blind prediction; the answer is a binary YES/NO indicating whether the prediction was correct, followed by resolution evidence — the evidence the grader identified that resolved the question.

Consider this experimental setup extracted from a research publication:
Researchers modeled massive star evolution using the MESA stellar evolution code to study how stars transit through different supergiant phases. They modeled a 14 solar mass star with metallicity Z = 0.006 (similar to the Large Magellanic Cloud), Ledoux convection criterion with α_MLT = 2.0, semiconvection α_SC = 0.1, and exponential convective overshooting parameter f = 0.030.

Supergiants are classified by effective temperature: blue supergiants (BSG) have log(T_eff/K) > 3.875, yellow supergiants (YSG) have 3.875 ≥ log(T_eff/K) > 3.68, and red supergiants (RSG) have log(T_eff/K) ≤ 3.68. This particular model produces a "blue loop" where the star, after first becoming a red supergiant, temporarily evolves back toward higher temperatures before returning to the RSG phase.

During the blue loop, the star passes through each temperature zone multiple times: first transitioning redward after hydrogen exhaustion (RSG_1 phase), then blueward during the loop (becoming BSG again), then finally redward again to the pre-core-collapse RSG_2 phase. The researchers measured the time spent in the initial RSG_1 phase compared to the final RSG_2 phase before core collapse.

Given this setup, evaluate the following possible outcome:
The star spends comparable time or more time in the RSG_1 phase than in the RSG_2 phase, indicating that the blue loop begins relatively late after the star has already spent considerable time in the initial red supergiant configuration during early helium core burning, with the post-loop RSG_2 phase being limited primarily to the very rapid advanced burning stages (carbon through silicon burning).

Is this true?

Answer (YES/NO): YES